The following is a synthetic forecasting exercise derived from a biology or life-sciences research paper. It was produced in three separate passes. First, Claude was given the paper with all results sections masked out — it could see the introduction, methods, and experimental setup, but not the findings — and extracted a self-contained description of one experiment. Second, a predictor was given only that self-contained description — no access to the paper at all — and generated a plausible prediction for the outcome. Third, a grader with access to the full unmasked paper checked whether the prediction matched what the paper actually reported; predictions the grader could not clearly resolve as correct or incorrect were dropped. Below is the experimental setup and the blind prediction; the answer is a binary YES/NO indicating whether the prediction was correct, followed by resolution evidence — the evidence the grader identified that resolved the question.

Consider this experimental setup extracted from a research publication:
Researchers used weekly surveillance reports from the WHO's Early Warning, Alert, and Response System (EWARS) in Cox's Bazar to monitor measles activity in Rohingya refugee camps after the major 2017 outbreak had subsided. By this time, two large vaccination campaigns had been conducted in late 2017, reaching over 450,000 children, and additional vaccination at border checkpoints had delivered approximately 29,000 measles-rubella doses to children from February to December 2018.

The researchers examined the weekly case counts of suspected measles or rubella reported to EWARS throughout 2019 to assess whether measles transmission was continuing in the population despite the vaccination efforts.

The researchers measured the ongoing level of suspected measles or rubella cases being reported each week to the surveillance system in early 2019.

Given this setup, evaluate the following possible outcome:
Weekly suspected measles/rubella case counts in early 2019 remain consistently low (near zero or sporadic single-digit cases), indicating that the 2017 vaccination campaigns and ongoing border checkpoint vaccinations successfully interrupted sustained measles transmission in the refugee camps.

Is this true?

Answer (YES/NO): NO